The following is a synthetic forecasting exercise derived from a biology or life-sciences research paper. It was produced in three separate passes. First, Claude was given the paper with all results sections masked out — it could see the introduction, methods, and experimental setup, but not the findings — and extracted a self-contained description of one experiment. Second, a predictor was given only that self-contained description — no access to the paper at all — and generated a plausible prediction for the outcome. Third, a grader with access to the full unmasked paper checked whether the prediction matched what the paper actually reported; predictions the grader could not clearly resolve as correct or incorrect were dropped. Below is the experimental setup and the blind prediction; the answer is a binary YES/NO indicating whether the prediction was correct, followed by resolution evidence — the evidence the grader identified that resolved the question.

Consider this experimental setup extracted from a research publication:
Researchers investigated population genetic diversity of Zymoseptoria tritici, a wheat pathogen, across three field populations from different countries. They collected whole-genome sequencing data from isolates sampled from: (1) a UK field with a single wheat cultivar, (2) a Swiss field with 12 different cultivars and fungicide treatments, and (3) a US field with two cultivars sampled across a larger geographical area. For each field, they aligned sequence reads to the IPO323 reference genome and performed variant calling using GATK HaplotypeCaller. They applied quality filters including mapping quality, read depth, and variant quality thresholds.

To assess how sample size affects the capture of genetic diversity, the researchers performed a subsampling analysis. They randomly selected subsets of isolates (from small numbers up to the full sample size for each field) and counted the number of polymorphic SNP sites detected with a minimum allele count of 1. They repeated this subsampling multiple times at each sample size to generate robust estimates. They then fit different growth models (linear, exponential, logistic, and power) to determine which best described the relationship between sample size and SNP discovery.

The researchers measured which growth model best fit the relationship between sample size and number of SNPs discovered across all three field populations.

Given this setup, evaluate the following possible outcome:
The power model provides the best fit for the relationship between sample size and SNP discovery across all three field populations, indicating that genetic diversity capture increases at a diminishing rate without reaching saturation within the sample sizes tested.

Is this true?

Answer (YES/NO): YES